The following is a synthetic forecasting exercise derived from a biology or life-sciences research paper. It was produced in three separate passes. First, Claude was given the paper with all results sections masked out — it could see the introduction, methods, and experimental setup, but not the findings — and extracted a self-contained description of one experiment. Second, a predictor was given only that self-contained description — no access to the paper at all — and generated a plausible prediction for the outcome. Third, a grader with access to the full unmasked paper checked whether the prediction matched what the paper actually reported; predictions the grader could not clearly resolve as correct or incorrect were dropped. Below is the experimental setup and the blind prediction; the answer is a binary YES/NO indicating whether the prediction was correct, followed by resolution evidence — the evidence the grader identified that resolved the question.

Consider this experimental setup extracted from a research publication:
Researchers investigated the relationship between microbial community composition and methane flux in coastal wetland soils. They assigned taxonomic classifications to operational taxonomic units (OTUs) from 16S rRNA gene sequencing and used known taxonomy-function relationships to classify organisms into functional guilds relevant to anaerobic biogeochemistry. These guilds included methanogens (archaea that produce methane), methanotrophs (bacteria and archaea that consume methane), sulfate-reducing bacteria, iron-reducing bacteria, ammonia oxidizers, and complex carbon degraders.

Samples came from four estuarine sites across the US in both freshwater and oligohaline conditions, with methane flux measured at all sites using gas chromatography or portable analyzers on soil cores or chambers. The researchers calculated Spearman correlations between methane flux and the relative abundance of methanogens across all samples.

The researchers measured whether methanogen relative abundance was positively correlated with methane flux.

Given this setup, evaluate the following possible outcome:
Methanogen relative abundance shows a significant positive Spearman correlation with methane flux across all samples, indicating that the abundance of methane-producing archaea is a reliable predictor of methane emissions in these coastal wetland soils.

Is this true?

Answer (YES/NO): NO